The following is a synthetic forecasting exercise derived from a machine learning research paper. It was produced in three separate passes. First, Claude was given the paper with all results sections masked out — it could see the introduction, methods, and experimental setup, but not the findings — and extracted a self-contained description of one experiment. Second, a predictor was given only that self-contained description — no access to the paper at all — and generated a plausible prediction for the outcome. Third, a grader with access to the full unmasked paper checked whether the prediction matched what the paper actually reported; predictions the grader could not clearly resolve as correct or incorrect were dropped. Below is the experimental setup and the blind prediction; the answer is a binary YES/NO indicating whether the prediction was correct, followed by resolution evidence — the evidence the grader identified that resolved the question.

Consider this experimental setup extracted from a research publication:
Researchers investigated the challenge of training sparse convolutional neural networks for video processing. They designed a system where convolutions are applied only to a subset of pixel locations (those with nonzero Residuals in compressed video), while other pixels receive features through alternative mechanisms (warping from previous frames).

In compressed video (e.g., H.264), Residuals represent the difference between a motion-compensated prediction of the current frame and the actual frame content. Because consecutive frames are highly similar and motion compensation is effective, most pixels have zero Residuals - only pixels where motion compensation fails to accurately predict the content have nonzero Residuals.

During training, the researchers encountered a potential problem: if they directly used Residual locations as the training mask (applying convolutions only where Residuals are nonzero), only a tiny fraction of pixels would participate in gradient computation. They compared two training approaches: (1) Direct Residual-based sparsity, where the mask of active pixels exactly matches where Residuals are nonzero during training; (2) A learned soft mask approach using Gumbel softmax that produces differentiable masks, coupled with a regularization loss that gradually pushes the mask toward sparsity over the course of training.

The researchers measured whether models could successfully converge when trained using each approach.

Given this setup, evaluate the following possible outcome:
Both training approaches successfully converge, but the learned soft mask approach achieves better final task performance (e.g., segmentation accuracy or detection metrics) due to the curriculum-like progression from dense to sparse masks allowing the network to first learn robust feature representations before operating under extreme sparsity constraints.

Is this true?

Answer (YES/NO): NO